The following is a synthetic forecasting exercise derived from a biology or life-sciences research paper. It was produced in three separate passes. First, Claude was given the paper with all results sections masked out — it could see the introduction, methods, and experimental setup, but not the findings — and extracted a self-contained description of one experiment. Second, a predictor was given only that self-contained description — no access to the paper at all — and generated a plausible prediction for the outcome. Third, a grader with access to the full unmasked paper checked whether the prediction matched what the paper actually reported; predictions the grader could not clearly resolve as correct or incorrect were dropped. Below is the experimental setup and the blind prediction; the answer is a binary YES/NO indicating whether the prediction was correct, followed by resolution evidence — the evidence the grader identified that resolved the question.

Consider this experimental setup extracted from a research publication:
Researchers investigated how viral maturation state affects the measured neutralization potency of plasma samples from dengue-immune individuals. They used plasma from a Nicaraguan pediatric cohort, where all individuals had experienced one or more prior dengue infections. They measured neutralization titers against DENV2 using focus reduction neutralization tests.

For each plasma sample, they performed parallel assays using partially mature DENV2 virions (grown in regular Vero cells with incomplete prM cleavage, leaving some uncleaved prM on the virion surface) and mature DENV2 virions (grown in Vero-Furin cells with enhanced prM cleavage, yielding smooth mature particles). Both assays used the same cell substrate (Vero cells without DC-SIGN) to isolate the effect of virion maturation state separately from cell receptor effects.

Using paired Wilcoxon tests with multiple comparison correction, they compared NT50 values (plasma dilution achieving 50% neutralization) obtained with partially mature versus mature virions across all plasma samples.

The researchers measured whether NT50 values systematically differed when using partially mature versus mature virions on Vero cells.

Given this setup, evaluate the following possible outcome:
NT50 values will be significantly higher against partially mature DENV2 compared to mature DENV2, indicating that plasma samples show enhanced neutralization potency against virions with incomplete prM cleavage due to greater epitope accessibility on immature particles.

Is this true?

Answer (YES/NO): YES